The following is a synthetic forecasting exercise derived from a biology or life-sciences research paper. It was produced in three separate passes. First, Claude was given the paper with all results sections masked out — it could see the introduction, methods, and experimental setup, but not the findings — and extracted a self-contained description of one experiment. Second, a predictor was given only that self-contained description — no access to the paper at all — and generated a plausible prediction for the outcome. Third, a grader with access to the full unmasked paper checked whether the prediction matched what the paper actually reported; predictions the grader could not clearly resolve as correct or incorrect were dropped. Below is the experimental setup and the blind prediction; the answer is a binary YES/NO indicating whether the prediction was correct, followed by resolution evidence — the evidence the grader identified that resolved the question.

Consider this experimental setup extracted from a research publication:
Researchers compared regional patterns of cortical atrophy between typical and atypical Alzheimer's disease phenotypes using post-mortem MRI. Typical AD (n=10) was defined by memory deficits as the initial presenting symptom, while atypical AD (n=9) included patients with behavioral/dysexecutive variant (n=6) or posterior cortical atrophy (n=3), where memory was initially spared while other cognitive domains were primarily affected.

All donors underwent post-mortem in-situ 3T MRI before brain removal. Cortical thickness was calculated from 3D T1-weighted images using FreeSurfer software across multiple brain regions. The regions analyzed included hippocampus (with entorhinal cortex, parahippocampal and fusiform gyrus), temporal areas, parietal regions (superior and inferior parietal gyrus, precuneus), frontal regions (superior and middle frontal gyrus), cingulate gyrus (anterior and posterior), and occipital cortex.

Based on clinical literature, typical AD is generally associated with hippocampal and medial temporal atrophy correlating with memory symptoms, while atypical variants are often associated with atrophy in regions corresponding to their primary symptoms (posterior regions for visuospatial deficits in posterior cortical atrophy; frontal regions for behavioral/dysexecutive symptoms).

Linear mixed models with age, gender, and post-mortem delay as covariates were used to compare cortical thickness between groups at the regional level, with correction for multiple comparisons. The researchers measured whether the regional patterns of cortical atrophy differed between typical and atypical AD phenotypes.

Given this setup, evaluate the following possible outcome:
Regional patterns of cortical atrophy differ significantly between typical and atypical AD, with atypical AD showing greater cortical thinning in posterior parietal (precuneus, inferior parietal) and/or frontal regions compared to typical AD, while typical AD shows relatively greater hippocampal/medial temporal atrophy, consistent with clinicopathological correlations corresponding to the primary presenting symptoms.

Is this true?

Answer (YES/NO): NO